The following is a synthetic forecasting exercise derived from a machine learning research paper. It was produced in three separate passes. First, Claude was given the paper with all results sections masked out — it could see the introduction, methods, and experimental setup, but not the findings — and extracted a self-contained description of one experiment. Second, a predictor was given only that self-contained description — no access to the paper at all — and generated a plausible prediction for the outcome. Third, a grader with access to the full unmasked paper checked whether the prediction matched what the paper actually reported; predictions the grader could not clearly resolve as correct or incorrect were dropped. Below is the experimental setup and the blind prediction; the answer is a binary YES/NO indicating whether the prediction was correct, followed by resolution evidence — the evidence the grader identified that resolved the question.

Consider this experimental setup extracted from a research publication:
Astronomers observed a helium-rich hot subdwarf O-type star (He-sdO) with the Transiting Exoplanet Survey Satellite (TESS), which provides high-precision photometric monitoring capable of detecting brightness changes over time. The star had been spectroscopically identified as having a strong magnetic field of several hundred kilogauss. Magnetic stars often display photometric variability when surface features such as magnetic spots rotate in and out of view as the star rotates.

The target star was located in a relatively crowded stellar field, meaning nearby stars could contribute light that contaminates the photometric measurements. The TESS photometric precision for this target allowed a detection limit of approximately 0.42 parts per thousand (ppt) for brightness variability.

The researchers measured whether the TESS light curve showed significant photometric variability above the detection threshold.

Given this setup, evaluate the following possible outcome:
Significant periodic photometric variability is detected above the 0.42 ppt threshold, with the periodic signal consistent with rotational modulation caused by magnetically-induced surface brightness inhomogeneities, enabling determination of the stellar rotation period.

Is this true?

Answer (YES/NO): NO